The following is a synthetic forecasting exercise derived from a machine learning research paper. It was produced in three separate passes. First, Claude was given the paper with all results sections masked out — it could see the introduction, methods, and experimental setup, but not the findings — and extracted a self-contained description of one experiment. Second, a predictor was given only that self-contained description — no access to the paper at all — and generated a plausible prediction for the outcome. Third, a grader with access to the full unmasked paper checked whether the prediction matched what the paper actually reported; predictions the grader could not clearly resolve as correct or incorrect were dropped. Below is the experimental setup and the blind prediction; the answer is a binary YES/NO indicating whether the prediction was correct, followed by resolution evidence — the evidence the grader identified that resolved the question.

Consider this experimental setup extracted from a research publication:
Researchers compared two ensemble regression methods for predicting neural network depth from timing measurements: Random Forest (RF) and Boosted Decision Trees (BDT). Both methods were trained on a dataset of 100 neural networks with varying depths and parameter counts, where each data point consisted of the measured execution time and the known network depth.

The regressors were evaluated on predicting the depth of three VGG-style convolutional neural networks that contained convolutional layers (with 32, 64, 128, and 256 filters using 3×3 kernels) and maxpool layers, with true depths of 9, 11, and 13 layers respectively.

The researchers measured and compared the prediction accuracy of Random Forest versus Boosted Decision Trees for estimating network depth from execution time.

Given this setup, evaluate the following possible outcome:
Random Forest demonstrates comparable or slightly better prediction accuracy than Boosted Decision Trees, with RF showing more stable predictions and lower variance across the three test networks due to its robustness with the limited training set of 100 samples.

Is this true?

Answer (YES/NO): NO